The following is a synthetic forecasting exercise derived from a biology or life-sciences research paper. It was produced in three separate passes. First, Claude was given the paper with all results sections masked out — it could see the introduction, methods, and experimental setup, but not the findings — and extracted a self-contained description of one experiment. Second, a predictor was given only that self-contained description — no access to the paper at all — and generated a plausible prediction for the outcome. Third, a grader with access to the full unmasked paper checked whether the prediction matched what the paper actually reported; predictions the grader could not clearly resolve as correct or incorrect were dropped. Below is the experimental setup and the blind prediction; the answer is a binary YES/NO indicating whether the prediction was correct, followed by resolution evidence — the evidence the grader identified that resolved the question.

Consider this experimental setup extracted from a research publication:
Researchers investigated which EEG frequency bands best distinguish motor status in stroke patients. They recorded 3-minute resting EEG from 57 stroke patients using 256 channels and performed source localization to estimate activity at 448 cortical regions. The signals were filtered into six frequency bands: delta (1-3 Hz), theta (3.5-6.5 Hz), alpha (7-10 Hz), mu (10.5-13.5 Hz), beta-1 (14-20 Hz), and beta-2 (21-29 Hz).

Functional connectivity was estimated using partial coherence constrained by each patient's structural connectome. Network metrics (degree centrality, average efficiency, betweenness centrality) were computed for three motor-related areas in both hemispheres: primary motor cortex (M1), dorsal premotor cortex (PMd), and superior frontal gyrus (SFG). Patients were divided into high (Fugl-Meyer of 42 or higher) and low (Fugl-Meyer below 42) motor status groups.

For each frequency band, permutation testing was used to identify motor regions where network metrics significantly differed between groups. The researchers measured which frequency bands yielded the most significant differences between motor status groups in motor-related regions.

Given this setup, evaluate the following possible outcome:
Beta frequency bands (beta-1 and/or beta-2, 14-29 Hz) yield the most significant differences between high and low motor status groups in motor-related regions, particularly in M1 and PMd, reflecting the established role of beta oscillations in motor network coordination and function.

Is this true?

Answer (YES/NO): NO